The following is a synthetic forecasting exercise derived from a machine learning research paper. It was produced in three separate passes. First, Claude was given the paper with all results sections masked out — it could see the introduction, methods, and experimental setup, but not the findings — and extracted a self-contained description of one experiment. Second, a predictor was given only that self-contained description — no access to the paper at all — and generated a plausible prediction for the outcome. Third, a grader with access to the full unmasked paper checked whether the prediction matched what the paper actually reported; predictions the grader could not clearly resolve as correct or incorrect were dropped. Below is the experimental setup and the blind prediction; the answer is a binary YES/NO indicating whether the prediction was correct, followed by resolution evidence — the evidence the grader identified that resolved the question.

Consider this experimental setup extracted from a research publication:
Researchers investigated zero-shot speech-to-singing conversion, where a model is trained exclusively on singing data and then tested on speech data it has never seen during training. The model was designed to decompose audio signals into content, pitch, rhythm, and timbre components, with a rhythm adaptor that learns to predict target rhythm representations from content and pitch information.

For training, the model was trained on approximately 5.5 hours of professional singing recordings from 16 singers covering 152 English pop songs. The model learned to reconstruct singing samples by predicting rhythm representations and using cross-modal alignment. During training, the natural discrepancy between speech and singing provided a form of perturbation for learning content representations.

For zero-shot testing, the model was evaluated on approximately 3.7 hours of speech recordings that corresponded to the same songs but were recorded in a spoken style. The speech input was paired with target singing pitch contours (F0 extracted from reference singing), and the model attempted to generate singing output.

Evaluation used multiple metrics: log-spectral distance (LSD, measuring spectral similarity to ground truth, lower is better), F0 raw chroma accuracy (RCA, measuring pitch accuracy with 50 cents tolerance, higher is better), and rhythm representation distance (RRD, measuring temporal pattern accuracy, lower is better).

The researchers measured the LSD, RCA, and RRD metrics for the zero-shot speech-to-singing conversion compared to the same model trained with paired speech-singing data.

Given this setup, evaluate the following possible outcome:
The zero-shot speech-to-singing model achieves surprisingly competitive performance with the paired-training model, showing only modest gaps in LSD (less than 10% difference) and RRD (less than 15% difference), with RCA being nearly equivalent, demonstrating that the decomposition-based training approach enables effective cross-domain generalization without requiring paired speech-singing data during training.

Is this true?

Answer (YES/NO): NO